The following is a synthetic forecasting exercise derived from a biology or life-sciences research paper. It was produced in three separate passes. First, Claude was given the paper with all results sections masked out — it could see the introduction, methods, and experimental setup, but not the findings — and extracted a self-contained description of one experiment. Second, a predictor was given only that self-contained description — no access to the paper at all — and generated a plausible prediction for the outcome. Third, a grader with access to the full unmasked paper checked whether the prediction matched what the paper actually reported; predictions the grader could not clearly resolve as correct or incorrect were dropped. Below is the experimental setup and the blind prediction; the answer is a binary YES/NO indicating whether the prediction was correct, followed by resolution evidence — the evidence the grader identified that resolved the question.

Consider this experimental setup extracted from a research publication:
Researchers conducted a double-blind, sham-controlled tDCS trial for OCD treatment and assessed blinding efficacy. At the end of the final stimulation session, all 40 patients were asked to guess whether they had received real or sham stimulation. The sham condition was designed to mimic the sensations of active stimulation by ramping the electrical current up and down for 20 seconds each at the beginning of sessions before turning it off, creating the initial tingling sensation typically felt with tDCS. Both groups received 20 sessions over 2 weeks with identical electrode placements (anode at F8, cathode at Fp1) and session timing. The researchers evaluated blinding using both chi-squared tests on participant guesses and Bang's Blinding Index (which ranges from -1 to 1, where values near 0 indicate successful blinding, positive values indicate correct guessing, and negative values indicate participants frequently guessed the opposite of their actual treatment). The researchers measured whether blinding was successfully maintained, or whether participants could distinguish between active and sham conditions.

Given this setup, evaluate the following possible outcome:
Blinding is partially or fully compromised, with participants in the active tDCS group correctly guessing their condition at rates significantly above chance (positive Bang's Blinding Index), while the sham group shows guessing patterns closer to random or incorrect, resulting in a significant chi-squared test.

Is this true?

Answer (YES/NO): NO